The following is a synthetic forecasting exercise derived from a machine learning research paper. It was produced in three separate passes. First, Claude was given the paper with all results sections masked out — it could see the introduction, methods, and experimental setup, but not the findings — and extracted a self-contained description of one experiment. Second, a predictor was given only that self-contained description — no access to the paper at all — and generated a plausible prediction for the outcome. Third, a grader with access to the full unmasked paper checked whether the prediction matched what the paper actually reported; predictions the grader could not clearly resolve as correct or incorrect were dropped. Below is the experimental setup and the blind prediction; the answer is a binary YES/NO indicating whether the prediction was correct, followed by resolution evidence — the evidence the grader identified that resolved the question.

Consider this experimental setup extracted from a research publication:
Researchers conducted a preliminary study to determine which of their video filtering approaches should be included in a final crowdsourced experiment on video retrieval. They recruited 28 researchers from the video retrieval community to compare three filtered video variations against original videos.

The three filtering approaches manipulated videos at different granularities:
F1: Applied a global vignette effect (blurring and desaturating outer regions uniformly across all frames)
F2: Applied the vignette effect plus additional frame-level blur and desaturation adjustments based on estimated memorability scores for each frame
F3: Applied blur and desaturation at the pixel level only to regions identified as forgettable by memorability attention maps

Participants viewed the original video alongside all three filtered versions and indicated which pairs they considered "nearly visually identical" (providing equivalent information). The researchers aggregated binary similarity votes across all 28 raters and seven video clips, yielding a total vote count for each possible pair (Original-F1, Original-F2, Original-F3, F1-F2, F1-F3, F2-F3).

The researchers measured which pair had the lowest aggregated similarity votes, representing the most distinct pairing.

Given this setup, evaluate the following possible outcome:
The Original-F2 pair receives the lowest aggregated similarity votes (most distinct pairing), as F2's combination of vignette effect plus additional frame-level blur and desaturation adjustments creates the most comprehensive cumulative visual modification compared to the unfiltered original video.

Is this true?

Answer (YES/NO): YES